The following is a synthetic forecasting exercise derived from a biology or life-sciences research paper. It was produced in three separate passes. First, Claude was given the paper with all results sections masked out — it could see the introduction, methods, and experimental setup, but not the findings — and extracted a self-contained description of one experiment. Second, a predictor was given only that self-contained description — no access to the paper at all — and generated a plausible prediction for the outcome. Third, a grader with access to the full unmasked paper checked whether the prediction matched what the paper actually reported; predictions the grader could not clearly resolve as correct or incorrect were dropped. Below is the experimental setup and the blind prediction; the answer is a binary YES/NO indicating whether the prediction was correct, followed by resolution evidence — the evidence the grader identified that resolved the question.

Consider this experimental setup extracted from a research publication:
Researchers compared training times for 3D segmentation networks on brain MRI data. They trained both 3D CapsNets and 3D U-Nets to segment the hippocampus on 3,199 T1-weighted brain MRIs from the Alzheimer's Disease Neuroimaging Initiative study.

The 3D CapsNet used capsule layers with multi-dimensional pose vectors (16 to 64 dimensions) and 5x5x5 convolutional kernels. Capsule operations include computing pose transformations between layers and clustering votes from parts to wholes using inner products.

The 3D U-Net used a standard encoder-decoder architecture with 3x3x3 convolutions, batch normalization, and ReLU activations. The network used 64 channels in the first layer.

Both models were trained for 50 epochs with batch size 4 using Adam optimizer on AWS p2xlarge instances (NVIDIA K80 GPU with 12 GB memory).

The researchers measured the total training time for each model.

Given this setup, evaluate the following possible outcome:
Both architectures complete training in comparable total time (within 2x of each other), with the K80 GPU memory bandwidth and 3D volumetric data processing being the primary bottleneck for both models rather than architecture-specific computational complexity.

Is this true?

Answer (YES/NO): YES